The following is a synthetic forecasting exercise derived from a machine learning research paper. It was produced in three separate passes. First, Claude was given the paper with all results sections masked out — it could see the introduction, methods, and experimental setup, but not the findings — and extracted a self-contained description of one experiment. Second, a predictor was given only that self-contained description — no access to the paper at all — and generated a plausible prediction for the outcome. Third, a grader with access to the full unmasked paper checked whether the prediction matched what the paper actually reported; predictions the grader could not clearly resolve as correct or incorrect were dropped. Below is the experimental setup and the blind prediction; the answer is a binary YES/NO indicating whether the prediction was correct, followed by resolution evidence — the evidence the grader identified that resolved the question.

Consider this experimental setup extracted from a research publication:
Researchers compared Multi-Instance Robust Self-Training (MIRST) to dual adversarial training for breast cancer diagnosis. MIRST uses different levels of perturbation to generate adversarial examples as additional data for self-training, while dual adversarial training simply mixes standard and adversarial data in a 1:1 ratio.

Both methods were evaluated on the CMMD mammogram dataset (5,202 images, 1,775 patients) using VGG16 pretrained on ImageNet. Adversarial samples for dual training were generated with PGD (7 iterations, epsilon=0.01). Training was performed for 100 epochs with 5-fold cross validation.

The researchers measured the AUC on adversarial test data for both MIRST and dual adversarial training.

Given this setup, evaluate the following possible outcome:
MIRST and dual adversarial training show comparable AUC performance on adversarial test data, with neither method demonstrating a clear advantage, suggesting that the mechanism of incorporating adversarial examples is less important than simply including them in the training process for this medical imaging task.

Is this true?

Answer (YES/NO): NO